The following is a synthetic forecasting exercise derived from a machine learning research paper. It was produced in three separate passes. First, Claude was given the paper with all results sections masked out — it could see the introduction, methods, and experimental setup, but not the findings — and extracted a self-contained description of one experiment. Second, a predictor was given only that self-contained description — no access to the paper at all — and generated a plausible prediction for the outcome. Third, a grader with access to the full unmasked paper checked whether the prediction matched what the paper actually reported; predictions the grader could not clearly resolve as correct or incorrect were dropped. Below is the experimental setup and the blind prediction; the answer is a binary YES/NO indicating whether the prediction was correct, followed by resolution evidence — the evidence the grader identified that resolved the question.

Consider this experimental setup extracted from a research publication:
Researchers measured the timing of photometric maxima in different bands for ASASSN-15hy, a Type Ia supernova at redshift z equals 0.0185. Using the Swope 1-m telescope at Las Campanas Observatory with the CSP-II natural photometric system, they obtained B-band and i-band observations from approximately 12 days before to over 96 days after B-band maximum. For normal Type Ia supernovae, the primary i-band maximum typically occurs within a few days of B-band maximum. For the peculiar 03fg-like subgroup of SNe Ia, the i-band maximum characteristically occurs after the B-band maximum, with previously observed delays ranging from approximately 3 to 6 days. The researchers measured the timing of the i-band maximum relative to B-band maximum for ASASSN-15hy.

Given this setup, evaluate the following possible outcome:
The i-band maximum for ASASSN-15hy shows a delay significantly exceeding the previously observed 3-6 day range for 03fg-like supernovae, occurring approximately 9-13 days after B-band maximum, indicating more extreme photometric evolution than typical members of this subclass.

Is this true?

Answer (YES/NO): NO